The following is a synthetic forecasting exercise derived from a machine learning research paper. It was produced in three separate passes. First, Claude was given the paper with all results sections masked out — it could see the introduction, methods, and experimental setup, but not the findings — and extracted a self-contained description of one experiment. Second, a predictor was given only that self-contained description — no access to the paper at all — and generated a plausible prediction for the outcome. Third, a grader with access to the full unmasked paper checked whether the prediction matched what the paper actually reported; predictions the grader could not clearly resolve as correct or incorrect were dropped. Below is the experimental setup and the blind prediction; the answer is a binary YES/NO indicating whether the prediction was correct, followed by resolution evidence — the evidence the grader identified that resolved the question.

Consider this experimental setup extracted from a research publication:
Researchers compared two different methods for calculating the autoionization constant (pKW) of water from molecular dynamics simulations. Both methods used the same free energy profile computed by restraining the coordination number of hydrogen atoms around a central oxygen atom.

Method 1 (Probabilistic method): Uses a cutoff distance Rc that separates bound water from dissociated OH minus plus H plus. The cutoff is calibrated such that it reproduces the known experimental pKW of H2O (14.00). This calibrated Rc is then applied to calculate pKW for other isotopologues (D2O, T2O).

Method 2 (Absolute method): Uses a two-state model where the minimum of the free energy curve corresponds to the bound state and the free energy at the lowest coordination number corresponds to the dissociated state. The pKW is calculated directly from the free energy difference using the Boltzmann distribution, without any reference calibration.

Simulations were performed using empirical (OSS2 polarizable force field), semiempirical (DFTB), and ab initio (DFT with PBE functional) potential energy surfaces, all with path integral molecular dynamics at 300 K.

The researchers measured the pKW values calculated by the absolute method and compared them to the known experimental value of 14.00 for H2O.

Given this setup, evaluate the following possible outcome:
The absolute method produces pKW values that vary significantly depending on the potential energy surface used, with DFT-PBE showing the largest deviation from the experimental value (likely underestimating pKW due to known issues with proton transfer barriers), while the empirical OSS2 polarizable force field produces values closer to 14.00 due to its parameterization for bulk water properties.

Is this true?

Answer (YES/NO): NO